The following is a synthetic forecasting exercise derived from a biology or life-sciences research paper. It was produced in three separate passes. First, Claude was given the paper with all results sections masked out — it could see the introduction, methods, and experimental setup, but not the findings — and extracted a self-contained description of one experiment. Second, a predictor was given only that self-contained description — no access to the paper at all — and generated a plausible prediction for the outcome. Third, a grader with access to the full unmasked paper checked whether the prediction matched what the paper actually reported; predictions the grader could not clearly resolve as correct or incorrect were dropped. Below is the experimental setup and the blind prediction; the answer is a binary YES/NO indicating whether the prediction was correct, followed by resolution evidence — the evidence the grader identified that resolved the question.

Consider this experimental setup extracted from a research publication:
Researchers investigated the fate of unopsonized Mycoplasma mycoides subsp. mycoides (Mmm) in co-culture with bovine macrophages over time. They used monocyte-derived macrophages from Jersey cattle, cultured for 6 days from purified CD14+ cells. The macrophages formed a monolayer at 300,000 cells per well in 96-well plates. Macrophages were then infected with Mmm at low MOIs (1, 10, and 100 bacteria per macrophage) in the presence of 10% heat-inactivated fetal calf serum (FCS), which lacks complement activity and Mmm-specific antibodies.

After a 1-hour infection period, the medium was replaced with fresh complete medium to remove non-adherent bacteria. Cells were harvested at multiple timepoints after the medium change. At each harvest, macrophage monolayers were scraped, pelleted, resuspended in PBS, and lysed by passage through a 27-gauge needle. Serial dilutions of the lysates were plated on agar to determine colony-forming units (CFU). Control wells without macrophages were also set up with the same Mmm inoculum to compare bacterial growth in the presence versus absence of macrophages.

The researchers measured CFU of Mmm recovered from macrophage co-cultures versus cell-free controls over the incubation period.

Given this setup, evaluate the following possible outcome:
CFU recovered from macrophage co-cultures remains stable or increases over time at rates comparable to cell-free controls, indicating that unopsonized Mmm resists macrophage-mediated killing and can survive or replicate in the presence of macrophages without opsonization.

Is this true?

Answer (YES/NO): NO